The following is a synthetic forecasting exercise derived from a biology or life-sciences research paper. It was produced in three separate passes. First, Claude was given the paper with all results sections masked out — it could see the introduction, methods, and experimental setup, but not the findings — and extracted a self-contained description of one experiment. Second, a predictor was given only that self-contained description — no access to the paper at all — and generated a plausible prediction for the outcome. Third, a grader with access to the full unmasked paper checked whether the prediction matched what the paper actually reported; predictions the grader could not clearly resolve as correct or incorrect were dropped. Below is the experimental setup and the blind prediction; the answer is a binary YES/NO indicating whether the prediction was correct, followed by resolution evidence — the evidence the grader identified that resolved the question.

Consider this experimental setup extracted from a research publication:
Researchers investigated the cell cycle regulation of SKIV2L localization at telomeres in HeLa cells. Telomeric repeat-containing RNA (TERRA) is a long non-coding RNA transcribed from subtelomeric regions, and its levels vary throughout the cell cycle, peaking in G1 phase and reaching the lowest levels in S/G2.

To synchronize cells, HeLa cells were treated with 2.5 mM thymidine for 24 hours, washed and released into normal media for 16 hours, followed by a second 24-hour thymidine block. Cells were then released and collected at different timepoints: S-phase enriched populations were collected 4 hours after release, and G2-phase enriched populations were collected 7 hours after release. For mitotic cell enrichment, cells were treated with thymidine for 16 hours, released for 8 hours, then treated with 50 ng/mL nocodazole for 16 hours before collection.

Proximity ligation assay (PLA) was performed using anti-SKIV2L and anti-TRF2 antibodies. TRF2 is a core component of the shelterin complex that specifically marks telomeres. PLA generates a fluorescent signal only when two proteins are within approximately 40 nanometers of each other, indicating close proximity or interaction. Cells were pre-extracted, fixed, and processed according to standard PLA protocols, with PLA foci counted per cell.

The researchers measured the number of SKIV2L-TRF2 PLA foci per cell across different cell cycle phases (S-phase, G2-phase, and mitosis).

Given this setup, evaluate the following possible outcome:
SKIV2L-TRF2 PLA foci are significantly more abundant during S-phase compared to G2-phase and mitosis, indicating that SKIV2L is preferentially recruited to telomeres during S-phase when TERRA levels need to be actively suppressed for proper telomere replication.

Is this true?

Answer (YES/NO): NO